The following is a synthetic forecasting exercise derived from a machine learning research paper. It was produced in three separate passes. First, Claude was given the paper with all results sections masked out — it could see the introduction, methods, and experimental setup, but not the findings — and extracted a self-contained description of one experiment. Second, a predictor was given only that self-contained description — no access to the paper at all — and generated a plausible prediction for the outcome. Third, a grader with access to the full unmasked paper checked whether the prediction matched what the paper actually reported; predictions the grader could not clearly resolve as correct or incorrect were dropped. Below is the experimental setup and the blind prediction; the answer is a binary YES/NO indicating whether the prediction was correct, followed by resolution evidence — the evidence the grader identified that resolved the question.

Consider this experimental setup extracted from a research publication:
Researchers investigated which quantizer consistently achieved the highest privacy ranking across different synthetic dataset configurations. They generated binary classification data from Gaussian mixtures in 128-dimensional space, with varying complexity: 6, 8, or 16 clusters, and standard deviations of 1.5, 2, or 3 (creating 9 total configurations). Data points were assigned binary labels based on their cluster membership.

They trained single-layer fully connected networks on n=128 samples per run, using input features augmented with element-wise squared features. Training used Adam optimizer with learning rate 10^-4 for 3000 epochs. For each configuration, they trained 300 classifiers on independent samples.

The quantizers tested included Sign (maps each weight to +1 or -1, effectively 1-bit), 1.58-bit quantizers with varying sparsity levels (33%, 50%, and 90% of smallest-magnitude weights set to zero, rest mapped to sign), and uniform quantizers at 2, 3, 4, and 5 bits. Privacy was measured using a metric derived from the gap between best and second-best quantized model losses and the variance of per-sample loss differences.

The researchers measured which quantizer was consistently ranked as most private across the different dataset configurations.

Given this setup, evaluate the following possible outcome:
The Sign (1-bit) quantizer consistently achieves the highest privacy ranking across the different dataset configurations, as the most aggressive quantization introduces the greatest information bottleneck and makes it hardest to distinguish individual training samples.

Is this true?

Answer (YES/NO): NO